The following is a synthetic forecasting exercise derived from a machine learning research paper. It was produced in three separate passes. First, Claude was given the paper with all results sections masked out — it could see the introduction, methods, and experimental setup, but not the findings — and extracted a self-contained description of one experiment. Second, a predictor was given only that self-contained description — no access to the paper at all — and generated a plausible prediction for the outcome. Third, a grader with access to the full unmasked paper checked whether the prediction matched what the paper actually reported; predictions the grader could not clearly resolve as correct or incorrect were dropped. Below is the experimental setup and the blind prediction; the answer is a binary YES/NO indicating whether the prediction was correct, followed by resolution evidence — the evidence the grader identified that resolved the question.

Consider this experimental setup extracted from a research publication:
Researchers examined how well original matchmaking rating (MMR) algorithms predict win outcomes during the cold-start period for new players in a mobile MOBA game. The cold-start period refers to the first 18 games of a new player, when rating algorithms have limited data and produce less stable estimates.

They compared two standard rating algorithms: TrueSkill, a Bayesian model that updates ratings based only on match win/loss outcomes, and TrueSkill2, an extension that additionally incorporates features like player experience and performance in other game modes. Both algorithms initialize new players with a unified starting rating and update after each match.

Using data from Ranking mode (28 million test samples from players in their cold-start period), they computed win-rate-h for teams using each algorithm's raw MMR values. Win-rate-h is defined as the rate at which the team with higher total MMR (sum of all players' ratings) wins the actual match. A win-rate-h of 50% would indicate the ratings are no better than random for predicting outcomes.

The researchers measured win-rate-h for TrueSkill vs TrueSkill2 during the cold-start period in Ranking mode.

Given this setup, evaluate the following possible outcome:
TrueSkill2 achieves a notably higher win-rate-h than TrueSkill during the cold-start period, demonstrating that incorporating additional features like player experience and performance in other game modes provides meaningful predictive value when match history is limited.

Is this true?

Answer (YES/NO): NO